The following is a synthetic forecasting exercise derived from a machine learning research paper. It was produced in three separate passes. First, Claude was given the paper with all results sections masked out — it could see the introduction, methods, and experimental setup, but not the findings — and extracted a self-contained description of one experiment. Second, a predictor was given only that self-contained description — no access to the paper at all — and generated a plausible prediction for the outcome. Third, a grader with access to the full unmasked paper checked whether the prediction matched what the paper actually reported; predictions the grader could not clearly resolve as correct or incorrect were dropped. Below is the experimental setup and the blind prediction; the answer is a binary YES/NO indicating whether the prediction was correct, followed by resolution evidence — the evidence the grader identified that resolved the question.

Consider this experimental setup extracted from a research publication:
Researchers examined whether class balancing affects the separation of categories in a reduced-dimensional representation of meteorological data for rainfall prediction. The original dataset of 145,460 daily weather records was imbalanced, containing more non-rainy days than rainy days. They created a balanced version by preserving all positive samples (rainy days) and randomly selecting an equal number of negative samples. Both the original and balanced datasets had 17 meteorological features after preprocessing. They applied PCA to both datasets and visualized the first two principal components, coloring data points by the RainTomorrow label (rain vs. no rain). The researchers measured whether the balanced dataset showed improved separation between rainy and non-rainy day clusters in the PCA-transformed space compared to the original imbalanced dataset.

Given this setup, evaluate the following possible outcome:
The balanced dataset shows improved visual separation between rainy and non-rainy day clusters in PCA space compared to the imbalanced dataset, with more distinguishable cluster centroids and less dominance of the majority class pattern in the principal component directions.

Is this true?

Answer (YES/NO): YES